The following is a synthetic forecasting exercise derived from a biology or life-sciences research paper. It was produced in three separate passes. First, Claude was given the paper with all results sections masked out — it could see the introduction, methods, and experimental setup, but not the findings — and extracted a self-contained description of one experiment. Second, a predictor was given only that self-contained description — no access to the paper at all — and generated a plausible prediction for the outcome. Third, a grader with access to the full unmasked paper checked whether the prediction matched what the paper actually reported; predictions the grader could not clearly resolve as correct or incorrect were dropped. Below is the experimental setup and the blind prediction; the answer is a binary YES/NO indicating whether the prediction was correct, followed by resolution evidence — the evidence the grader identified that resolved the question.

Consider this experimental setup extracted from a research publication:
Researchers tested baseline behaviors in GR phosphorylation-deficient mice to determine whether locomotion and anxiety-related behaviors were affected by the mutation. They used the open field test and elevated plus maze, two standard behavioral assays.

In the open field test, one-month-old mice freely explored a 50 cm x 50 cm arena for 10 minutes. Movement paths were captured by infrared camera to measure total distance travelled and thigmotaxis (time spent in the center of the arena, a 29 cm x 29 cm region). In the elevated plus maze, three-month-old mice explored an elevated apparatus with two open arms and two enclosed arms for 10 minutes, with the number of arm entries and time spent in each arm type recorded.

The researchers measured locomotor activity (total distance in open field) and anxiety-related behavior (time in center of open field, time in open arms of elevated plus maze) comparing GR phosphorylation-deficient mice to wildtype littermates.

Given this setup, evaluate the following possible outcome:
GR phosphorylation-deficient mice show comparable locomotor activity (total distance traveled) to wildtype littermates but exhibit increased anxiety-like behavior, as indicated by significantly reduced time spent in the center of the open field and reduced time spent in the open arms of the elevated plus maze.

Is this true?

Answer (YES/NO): NO